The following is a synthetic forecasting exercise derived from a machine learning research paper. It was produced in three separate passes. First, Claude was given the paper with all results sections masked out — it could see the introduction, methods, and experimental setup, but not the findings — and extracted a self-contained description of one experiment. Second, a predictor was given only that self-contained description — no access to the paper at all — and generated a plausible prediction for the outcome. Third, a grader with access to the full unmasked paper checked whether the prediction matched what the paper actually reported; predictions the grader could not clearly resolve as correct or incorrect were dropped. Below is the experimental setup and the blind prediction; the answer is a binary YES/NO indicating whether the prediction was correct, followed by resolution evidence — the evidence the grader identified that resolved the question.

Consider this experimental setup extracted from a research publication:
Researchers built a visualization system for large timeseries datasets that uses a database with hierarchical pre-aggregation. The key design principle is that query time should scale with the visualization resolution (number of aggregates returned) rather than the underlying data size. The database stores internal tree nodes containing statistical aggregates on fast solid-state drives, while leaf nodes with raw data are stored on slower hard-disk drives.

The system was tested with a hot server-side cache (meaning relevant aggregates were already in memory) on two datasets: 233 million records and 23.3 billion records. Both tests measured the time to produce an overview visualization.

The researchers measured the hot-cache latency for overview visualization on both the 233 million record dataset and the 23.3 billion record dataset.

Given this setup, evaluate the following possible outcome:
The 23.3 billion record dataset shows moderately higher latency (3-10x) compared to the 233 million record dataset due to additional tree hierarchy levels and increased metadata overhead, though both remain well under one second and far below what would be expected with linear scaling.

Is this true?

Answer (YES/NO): NO